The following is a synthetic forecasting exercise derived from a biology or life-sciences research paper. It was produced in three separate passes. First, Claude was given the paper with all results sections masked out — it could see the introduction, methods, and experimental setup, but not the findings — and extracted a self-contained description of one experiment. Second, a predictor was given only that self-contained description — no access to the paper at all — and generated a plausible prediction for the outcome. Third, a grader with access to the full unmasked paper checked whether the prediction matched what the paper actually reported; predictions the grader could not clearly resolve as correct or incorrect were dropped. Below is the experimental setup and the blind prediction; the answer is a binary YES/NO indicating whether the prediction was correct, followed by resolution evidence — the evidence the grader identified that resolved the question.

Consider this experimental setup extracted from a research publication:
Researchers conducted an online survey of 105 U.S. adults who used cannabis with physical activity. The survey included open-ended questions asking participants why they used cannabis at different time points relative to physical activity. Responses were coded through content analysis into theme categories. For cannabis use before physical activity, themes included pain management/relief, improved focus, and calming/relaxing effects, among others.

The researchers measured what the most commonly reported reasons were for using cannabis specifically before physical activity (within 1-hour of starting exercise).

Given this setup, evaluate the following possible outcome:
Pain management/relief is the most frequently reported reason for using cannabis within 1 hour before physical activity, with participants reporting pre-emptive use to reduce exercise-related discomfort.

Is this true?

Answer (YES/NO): NO